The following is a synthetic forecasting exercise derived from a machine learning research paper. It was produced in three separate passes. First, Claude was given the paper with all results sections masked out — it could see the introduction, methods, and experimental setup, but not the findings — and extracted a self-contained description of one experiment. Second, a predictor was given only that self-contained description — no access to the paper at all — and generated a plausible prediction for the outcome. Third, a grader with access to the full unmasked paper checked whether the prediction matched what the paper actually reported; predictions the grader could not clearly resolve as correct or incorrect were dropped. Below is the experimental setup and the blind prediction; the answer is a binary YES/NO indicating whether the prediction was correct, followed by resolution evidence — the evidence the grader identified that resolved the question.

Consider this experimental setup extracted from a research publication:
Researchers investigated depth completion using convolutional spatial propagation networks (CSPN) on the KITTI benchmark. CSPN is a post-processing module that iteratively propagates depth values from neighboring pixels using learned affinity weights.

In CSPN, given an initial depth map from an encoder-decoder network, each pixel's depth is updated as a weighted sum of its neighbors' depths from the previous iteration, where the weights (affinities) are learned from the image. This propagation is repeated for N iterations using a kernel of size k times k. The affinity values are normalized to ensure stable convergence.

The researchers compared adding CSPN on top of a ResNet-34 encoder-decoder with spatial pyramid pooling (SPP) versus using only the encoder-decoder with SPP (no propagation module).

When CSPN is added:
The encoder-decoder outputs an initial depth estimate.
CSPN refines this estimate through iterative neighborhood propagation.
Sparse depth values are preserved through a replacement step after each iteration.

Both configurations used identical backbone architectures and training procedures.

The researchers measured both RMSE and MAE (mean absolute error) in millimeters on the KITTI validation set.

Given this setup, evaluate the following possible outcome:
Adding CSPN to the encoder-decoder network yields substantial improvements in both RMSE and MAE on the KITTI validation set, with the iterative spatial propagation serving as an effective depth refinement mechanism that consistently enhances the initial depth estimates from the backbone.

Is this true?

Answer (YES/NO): YES